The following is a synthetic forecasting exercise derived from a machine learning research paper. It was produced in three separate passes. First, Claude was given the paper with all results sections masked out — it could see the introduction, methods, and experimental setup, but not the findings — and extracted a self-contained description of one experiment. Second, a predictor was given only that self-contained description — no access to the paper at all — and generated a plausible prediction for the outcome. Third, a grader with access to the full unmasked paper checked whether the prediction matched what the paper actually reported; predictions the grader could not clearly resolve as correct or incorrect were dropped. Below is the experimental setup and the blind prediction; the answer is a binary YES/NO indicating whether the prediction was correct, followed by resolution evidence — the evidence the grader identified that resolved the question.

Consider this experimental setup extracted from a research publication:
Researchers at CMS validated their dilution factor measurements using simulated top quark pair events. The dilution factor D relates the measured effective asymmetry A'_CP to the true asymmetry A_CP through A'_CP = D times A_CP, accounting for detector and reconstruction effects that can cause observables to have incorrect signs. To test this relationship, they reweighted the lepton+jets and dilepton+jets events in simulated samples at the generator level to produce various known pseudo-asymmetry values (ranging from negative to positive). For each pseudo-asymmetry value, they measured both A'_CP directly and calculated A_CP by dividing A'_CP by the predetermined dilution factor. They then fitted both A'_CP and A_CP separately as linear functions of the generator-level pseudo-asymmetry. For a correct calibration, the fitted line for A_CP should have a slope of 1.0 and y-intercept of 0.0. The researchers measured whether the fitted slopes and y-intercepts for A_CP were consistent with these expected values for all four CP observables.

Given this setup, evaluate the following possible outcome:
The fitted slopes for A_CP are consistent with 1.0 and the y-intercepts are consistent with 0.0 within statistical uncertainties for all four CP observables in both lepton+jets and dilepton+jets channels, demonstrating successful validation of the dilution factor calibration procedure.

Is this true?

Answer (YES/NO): YES